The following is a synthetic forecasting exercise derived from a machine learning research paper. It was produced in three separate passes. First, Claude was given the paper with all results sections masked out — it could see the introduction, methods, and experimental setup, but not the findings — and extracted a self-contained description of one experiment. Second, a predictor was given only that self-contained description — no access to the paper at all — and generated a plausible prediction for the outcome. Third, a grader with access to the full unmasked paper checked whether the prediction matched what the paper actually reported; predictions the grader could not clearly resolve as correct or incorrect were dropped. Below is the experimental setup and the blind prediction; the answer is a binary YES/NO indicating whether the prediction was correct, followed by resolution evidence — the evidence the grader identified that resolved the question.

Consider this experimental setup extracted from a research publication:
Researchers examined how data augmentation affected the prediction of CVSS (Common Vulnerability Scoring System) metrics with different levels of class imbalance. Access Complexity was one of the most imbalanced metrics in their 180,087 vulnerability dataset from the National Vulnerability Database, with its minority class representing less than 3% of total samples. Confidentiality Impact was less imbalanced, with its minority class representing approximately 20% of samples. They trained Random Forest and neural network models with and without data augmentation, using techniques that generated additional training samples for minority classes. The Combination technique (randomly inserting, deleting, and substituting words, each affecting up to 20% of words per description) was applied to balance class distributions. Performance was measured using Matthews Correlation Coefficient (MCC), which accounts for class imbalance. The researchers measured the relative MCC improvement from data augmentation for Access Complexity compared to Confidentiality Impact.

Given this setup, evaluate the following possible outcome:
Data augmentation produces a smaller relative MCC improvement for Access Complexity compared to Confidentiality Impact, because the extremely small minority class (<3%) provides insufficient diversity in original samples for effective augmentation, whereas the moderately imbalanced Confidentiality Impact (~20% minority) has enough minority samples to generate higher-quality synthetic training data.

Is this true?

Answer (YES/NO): NO